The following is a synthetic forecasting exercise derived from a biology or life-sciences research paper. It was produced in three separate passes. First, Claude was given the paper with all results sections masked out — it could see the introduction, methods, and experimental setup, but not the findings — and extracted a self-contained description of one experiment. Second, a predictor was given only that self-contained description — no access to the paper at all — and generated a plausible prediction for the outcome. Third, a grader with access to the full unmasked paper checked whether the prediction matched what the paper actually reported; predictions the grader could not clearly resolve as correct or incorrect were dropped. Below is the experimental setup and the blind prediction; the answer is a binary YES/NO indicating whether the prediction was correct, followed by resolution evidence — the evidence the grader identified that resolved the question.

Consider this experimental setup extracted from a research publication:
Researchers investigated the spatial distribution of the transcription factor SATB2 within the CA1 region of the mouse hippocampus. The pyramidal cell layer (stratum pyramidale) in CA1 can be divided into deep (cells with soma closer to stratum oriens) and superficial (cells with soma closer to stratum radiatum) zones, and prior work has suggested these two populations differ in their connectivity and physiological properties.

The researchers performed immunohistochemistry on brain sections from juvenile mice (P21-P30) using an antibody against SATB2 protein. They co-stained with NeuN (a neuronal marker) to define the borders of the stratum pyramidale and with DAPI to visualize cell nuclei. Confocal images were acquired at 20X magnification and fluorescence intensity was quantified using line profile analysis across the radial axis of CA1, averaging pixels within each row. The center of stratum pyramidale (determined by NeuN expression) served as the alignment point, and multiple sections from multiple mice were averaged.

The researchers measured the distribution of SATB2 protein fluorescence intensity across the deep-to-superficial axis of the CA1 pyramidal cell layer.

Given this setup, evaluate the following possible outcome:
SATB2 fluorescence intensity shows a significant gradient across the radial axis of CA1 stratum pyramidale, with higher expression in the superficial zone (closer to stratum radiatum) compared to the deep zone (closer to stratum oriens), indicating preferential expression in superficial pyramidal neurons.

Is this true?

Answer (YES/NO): NO